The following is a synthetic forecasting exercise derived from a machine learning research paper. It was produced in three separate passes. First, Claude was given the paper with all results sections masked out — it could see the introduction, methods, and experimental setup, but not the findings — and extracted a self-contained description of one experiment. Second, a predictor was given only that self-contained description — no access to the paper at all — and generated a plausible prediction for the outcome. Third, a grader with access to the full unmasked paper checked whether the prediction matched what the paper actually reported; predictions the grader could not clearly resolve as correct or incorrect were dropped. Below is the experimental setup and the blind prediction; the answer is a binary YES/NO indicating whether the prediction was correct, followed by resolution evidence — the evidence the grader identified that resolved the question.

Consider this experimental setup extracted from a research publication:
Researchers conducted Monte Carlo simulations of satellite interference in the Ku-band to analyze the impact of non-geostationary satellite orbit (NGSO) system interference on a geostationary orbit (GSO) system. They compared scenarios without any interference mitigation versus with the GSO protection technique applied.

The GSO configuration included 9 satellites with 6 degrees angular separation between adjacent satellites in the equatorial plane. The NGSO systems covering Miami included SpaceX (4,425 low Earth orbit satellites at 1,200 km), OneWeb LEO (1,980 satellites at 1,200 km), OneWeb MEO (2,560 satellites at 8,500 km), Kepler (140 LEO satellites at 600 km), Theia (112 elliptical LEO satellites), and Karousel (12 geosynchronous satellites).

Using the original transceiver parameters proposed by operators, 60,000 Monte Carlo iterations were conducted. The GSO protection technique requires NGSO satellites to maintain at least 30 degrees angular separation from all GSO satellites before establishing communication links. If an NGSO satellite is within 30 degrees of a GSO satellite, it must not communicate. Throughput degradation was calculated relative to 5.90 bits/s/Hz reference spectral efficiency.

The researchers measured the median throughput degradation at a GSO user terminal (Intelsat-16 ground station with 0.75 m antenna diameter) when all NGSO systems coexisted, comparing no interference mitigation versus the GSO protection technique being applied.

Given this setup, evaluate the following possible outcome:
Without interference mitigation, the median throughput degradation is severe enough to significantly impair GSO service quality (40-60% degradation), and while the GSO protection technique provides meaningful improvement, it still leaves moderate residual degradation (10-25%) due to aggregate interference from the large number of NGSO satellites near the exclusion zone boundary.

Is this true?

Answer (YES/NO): NO